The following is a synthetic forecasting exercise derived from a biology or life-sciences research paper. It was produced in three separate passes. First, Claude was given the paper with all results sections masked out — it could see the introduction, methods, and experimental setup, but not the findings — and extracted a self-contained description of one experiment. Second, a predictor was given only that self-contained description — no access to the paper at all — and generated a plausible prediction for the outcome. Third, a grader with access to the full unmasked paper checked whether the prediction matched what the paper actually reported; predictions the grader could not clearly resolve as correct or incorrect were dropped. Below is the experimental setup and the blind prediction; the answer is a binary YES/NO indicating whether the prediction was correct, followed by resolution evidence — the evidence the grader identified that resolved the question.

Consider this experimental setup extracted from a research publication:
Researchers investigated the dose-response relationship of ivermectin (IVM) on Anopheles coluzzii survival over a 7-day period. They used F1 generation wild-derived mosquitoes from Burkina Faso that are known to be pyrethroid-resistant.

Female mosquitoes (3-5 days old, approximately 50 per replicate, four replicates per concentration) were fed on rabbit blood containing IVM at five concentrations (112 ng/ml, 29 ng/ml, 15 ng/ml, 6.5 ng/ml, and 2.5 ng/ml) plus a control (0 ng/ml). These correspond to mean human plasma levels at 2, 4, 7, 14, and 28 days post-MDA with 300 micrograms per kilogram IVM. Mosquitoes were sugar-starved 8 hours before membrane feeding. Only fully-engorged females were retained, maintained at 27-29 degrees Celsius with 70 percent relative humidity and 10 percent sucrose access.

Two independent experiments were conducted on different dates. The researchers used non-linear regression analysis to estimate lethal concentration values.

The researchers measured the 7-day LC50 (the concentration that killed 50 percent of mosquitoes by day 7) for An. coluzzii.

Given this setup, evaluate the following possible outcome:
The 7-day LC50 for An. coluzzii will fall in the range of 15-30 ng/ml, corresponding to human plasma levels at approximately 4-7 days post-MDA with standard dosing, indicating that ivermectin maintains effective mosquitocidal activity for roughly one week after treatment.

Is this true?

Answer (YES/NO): NO